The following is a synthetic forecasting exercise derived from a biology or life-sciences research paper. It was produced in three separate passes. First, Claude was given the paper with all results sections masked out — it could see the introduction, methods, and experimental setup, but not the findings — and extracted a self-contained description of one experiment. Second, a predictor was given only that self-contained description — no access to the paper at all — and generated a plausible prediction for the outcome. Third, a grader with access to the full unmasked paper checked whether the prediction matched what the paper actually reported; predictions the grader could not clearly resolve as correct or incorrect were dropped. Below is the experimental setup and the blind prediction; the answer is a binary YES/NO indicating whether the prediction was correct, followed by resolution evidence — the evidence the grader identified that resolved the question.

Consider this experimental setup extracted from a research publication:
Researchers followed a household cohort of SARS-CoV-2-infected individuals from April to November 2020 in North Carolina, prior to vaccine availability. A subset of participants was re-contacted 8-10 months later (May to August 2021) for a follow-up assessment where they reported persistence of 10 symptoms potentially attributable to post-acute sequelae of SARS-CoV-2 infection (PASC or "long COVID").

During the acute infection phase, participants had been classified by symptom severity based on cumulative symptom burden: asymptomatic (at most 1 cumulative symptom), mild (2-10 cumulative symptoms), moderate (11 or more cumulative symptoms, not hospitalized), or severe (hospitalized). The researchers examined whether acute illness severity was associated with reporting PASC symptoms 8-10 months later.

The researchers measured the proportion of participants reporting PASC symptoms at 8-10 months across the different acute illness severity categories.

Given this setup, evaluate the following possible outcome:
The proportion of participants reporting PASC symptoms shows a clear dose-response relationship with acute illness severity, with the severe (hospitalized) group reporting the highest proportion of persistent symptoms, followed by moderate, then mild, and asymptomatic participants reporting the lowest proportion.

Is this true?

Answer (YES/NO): NO